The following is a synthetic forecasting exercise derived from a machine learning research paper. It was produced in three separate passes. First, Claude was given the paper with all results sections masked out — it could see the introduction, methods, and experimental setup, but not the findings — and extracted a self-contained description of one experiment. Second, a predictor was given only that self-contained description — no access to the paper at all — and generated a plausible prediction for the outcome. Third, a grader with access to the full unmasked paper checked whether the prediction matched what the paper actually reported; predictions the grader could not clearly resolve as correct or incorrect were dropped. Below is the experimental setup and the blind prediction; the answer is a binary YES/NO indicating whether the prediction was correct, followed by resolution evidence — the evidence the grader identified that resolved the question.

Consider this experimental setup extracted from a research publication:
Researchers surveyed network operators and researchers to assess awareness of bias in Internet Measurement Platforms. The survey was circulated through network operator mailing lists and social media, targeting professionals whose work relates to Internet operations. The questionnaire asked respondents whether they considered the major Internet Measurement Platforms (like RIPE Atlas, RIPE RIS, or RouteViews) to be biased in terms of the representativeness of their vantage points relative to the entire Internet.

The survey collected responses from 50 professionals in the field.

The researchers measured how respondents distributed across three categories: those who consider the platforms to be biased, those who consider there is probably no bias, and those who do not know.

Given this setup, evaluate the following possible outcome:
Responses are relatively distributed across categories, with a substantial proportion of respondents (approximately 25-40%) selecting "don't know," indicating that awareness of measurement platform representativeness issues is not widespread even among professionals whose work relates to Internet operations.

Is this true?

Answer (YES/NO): NO